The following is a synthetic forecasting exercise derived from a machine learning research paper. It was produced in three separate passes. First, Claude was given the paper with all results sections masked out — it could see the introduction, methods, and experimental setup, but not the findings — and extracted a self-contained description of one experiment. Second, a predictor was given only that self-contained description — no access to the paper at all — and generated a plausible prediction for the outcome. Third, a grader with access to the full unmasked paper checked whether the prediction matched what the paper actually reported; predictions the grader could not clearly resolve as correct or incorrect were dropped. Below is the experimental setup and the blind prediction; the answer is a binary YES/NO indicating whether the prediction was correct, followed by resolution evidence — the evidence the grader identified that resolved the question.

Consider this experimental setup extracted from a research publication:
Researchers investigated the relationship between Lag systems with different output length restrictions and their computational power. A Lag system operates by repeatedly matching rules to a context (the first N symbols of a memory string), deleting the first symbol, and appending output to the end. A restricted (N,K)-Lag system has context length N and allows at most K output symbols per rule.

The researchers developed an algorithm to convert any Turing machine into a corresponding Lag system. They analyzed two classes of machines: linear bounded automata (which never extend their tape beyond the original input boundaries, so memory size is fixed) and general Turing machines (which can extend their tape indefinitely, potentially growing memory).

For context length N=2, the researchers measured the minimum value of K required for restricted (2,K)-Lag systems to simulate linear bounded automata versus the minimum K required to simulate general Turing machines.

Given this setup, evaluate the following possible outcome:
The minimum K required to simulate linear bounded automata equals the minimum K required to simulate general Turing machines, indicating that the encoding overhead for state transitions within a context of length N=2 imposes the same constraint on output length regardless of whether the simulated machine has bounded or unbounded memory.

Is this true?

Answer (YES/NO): NO